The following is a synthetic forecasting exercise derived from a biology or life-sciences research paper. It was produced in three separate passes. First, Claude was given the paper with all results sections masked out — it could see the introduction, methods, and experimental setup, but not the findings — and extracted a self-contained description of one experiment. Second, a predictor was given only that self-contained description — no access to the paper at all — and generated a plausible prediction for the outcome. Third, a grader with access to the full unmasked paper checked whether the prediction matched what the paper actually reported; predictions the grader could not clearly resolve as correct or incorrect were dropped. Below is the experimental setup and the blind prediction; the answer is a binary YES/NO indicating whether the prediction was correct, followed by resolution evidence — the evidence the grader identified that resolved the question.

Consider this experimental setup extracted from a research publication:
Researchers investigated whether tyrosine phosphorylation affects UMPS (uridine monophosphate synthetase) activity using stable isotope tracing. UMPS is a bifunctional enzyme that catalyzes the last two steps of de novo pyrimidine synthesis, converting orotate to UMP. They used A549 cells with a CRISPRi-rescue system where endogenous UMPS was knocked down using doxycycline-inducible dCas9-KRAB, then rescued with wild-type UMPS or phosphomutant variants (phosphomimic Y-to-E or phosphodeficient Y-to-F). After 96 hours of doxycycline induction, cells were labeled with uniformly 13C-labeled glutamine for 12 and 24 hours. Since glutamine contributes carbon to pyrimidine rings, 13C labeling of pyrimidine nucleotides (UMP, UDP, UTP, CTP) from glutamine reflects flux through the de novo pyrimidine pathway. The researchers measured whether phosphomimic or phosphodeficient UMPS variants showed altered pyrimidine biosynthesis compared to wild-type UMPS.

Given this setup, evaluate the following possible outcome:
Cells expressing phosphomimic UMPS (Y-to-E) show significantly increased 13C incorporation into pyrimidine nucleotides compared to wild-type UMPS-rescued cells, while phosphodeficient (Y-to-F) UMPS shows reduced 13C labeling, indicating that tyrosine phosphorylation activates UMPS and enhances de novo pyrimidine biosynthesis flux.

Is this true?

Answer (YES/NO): NO